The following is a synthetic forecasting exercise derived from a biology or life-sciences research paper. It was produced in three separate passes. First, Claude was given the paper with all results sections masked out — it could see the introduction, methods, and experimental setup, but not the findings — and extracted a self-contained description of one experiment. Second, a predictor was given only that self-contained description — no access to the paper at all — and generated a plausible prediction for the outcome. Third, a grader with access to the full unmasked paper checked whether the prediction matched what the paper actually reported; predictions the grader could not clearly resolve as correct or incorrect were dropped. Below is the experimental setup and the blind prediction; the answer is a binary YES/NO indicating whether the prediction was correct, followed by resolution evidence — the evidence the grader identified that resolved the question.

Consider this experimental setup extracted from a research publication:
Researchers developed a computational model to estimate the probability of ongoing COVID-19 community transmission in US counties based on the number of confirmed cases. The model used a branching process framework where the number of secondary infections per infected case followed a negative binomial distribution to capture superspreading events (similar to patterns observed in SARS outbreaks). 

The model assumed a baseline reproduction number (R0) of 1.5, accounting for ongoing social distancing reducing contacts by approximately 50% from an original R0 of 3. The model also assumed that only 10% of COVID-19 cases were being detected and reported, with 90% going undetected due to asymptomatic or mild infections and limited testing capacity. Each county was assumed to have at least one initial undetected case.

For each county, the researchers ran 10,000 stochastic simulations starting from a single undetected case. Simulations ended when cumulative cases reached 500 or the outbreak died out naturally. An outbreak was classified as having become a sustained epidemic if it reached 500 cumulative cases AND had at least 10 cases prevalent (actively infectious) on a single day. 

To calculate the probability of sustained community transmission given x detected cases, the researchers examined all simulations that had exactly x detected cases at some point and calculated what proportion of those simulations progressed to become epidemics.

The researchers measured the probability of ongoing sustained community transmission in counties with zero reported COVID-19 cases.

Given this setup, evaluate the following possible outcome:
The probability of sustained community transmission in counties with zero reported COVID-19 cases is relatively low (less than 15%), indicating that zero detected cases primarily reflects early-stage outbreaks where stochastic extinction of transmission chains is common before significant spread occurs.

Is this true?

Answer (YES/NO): YES